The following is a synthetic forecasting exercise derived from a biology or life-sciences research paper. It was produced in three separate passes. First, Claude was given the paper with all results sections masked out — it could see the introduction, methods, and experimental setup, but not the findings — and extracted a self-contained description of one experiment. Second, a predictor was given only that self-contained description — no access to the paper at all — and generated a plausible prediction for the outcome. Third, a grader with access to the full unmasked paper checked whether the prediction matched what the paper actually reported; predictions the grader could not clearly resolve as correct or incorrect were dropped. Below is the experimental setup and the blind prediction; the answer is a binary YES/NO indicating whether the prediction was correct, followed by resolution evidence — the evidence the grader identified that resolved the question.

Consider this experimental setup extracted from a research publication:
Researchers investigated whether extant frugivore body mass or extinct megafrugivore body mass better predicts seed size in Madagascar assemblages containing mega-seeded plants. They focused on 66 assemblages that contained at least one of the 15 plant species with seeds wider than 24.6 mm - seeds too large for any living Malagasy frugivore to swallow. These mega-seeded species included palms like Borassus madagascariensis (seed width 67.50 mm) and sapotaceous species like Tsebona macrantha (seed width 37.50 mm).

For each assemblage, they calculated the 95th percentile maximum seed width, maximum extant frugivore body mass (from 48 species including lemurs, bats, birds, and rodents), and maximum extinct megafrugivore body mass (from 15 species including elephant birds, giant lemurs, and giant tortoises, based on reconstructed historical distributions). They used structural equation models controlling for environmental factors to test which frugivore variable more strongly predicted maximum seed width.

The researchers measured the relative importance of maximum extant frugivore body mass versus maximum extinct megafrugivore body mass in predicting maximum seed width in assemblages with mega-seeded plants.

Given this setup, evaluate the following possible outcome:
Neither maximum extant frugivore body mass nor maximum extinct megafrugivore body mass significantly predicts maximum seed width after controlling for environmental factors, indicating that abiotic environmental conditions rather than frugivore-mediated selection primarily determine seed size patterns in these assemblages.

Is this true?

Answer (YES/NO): NO